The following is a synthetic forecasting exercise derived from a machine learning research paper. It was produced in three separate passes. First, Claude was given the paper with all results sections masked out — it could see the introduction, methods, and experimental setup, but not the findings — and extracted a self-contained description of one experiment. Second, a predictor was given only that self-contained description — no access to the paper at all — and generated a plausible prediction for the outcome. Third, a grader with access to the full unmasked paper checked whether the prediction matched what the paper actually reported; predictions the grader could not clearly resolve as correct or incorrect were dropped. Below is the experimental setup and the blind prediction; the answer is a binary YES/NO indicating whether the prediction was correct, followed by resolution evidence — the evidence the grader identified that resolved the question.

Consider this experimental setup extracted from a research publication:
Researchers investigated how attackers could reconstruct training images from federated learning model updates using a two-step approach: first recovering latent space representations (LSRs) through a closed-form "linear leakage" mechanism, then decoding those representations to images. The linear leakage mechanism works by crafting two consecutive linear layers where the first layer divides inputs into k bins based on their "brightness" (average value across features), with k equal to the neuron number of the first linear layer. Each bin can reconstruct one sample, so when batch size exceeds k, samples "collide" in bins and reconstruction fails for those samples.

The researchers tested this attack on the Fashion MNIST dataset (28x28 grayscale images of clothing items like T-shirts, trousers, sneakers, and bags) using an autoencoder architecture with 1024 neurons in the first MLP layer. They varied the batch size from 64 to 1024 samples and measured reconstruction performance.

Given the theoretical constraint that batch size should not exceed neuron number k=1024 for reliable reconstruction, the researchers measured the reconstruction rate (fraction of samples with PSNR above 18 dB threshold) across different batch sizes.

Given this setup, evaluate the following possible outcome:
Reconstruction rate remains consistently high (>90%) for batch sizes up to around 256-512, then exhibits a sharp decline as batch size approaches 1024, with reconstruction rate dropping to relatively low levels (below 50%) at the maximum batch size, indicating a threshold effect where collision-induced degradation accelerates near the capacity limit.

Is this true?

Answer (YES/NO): NO